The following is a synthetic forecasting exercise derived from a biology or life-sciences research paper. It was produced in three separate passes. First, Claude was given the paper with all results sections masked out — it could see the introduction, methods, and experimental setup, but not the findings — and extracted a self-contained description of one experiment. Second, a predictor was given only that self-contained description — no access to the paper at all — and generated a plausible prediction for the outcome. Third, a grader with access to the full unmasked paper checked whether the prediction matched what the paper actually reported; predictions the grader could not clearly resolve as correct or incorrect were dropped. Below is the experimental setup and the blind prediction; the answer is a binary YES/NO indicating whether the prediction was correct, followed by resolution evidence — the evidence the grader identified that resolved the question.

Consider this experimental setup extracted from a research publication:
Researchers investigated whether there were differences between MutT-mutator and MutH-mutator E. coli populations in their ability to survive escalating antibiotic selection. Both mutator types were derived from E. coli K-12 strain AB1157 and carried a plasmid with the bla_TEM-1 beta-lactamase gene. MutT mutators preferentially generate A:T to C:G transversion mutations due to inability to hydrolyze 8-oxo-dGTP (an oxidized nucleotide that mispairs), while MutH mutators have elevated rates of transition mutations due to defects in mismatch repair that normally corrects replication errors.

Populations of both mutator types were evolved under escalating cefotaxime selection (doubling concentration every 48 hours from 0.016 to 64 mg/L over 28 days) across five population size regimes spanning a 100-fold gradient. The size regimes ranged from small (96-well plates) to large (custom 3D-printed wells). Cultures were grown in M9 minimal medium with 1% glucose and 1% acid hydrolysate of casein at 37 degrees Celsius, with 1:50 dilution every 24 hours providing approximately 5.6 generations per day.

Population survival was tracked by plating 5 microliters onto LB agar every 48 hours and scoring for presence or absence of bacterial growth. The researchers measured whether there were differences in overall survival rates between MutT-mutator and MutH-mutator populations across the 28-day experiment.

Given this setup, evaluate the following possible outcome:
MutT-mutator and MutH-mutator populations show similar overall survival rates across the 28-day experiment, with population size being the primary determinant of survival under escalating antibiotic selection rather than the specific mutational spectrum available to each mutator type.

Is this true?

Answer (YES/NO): NO